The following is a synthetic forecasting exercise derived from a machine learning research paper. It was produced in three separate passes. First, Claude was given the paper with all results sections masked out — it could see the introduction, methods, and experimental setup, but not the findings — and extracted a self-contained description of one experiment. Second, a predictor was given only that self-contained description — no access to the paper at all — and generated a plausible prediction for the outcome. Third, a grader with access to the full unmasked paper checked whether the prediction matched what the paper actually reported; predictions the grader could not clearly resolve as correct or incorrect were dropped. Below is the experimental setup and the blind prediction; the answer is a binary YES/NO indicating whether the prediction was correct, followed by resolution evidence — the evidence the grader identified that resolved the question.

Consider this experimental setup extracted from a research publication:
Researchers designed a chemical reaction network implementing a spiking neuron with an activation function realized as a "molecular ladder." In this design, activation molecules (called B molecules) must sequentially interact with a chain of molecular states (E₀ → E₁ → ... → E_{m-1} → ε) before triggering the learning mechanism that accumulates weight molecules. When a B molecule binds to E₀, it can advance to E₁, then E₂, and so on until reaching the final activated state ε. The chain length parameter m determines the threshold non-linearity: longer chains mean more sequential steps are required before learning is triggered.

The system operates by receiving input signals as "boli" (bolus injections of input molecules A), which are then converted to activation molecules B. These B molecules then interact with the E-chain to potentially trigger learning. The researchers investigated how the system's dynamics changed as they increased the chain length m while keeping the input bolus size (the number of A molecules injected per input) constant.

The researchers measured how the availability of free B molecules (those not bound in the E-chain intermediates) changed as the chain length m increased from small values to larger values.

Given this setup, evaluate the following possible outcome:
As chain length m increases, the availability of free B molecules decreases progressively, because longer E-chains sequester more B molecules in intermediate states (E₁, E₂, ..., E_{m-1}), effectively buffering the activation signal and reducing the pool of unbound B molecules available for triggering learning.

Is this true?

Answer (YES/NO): YES